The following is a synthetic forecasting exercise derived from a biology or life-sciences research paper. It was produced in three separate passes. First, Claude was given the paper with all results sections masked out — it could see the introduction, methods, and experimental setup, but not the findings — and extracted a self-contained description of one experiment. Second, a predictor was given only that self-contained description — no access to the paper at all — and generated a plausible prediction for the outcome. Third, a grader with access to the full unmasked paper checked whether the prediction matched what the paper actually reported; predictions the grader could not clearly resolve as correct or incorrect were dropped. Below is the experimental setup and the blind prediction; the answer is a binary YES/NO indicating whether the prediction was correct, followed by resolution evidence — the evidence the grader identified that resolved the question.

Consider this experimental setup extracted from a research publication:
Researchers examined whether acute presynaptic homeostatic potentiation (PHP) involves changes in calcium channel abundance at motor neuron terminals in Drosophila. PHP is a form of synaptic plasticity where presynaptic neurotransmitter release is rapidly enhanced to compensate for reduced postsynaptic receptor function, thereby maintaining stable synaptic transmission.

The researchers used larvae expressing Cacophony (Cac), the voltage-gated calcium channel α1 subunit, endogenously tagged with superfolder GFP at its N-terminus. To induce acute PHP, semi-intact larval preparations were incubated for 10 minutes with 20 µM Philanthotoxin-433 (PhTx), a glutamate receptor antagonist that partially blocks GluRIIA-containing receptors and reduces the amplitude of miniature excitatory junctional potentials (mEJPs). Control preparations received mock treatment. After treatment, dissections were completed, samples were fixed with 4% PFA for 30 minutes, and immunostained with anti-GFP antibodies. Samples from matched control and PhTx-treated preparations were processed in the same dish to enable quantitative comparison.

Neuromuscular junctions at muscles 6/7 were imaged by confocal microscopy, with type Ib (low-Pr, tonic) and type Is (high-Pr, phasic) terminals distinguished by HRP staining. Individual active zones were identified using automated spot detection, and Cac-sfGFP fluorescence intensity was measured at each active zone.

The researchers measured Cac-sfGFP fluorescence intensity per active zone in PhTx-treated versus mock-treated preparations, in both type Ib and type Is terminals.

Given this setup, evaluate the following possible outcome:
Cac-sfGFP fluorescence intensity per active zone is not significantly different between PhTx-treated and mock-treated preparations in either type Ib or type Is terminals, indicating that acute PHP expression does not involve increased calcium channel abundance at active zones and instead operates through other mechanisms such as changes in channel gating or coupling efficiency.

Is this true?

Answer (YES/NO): NO